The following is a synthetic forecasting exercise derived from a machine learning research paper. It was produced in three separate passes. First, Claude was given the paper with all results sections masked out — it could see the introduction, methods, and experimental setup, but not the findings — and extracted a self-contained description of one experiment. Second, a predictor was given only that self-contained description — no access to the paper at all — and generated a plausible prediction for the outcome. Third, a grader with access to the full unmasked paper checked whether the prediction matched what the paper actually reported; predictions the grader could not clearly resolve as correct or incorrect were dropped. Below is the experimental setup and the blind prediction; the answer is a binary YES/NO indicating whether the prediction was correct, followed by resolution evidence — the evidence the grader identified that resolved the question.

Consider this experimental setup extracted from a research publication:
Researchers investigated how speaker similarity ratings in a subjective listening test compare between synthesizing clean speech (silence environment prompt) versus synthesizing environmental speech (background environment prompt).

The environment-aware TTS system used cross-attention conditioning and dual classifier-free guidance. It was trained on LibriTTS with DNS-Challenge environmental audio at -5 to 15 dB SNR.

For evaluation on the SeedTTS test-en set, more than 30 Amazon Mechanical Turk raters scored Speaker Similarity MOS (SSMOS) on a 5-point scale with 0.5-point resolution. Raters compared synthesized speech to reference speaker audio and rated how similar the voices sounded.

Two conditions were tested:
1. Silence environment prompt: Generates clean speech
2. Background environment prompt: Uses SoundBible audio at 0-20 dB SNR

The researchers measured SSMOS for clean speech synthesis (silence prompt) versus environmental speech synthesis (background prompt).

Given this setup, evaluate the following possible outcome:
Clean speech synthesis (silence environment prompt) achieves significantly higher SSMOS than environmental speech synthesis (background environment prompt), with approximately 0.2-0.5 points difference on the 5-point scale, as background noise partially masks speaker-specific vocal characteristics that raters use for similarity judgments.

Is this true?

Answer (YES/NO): NO